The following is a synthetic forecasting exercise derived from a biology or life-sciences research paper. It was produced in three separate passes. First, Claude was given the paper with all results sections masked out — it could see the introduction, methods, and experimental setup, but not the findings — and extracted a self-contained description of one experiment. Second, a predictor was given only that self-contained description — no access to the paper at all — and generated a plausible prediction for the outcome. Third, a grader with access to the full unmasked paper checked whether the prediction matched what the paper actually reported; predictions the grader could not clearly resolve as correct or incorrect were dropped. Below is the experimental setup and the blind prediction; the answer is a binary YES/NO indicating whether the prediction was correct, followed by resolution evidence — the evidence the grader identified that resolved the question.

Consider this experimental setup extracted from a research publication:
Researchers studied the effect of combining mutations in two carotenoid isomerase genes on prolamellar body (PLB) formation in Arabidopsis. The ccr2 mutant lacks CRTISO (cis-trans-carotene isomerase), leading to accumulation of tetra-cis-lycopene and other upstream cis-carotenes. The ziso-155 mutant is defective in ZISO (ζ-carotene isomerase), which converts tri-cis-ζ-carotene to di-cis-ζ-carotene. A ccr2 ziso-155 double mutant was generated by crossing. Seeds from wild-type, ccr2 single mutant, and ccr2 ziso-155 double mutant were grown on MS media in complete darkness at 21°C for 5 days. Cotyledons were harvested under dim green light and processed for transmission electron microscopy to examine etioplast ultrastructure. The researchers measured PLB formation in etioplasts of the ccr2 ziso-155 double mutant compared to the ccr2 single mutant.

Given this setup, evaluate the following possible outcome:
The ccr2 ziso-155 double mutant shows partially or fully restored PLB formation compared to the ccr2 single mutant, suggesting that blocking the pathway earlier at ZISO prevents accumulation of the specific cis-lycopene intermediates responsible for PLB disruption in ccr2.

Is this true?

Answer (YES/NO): YES